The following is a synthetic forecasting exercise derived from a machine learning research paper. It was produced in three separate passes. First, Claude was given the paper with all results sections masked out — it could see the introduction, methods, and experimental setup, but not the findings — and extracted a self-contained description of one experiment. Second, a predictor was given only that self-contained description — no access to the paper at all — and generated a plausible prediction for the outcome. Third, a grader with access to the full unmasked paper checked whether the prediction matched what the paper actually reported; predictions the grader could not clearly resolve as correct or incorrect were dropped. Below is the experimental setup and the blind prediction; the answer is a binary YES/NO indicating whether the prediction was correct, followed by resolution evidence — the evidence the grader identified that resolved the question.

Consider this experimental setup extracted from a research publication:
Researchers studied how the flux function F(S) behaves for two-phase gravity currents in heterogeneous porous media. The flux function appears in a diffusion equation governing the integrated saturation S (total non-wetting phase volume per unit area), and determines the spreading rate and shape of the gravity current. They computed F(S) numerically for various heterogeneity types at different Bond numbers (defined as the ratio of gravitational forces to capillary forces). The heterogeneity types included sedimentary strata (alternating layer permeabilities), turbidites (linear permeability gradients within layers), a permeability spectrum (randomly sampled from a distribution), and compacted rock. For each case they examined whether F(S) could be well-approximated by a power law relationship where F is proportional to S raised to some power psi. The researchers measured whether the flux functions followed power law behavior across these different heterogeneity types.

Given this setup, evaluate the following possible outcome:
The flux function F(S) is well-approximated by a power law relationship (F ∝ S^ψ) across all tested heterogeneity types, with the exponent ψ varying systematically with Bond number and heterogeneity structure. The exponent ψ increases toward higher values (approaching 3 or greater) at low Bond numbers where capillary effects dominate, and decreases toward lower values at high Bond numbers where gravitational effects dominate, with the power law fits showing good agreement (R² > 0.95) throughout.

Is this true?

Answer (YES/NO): NO